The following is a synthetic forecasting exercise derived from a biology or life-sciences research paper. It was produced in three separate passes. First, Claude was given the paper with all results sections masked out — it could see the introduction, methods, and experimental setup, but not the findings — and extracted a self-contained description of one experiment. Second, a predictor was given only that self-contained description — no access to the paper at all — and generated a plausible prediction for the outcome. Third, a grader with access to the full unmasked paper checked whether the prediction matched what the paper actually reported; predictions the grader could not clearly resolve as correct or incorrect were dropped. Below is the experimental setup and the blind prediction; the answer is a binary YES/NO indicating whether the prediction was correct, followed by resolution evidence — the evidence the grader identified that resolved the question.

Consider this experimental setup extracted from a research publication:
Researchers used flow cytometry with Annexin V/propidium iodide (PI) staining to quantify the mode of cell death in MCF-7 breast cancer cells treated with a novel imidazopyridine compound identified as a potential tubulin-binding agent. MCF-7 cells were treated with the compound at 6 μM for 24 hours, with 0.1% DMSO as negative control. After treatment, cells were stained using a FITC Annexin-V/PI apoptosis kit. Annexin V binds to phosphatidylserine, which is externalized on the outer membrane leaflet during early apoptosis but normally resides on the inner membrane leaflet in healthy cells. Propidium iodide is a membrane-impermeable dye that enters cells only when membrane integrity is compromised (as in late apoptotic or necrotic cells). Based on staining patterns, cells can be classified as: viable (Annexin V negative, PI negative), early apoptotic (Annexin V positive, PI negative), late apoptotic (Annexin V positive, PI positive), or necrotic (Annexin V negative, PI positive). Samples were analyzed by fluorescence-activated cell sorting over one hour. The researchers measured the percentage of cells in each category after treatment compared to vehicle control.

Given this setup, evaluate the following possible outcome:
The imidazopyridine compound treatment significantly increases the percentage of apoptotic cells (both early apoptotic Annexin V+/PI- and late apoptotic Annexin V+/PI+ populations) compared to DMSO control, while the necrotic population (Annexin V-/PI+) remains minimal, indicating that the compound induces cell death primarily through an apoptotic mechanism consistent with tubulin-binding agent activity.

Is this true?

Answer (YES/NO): NO